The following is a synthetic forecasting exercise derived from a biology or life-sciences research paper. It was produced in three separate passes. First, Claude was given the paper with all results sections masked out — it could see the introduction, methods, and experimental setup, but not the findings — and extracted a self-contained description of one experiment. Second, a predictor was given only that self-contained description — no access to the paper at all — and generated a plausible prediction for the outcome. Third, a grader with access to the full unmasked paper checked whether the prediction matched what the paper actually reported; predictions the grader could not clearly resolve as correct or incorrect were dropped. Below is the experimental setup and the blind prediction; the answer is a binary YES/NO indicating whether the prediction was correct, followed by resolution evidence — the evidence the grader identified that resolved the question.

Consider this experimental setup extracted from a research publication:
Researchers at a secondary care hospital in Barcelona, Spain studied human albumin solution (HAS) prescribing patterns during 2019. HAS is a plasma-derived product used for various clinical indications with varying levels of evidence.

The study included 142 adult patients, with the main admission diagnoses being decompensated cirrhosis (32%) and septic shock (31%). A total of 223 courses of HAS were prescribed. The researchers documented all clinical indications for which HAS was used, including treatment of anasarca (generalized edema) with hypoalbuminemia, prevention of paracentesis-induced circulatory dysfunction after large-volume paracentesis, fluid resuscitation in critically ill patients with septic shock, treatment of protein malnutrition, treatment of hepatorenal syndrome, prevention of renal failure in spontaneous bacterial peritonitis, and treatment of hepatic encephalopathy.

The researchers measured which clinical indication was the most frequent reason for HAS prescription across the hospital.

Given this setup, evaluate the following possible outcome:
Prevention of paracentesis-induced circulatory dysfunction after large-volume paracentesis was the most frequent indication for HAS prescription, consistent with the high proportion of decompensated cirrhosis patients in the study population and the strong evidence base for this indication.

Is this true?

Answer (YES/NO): NO